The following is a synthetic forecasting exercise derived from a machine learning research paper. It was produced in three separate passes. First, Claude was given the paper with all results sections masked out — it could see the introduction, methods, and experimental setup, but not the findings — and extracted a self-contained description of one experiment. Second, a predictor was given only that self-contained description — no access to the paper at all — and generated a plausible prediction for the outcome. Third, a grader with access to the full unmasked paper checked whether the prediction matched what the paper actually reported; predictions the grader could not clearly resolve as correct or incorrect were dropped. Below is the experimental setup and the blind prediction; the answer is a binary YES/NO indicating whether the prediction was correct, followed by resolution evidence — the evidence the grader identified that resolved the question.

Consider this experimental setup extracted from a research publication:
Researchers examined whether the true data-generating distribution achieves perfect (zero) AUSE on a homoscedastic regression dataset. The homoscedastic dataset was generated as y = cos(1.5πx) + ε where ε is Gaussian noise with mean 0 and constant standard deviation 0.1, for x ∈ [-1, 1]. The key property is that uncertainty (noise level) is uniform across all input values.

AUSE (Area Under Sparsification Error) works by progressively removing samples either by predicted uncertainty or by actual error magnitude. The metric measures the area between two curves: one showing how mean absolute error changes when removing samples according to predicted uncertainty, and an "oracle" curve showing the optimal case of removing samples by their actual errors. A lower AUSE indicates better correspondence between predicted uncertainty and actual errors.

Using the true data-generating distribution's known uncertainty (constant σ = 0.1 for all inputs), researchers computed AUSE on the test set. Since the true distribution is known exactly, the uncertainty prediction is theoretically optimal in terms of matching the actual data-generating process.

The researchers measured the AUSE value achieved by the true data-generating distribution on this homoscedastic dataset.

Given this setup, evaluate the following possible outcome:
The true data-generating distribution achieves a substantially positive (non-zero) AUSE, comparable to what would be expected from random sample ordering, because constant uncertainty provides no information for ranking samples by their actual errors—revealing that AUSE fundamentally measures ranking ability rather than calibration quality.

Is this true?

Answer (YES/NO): YES